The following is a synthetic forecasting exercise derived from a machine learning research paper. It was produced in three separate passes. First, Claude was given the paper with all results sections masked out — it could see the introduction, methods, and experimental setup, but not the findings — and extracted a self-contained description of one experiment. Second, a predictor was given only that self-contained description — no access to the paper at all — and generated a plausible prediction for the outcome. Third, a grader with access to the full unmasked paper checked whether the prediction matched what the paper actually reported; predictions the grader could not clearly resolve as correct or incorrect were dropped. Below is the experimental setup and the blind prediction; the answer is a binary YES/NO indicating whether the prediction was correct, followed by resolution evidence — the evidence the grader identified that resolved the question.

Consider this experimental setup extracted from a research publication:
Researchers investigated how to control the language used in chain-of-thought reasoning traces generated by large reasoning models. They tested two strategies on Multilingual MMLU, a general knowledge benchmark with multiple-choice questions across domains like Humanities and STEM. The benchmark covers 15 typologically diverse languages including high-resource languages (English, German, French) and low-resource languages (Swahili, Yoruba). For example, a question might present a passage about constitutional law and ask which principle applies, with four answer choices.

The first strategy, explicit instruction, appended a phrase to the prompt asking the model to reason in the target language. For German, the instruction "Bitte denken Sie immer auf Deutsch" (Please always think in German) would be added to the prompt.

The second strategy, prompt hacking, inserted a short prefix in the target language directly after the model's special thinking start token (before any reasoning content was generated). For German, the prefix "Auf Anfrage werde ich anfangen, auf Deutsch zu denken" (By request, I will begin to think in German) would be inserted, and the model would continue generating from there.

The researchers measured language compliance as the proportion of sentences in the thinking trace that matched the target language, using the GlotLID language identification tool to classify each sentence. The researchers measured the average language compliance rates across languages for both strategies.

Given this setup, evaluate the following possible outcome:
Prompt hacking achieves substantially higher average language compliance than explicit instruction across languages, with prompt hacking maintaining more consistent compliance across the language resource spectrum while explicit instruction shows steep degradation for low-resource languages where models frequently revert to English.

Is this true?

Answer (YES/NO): YES